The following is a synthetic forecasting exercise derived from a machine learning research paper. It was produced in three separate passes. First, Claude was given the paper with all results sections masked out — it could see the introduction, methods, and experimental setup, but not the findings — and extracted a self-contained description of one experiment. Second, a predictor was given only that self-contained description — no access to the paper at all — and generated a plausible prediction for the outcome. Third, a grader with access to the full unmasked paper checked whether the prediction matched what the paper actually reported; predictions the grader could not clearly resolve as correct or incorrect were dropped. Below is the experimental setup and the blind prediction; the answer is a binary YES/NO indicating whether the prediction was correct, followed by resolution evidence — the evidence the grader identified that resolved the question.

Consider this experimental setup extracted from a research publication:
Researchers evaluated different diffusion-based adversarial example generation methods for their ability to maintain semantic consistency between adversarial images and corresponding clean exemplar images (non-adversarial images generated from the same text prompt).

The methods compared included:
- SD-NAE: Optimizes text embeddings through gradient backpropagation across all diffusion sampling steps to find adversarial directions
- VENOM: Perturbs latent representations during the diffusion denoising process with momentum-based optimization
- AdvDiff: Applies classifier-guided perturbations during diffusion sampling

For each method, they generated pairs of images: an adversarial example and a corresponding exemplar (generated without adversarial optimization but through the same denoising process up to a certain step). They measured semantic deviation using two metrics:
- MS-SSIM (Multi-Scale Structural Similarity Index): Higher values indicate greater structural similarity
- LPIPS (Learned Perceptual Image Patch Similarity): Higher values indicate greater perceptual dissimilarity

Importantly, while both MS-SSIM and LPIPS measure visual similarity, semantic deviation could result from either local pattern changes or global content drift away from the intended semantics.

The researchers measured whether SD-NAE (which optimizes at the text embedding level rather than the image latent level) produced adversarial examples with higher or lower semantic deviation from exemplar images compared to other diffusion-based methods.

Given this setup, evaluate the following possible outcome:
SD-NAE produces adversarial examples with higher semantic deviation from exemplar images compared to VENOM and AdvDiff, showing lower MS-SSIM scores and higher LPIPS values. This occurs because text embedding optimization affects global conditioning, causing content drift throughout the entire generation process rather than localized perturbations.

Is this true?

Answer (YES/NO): YES